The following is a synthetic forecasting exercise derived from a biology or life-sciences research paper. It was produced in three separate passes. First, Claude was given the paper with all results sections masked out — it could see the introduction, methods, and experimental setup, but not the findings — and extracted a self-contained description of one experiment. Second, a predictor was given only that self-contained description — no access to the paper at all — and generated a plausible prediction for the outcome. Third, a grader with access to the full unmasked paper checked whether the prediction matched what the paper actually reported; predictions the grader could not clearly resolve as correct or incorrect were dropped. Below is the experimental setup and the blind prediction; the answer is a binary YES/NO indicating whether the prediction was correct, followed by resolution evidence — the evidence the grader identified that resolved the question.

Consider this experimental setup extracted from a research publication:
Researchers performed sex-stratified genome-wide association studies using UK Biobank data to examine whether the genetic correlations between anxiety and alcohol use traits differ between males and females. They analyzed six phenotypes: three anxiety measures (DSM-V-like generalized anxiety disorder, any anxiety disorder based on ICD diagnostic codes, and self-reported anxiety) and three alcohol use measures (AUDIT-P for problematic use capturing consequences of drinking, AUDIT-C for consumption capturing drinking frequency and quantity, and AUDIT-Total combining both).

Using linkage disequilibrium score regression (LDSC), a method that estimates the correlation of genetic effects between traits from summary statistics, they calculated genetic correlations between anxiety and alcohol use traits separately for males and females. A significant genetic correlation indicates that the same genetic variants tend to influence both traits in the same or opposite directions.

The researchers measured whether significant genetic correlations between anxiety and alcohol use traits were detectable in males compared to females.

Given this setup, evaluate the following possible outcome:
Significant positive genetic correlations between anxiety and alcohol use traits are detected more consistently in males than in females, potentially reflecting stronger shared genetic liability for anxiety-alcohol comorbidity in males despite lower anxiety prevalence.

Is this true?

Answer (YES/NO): NO